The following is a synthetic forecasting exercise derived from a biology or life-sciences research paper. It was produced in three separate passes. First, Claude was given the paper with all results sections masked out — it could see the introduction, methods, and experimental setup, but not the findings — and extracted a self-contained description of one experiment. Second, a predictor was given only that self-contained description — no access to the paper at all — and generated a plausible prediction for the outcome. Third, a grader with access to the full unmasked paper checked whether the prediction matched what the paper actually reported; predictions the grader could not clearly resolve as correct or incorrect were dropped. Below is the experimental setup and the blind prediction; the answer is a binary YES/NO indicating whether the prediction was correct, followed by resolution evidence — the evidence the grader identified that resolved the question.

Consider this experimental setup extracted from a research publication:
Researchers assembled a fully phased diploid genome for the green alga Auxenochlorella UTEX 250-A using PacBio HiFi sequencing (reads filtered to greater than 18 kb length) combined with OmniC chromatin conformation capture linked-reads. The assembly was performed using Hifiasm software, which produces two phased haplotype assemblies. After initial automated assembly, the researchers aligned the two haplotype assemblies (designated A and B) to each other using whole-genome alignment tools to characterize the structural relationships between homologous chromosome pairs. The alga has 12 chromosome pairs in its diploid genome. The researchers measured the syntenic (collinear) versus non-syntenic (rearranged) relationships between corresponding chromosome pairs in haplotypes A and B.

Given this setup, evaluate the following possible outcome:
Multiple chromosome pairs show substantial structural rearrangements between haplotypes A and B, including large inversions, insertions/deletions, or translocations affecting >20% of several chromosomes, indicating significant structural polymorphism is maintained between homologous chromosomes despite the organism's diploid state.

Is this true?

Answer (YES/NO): YES